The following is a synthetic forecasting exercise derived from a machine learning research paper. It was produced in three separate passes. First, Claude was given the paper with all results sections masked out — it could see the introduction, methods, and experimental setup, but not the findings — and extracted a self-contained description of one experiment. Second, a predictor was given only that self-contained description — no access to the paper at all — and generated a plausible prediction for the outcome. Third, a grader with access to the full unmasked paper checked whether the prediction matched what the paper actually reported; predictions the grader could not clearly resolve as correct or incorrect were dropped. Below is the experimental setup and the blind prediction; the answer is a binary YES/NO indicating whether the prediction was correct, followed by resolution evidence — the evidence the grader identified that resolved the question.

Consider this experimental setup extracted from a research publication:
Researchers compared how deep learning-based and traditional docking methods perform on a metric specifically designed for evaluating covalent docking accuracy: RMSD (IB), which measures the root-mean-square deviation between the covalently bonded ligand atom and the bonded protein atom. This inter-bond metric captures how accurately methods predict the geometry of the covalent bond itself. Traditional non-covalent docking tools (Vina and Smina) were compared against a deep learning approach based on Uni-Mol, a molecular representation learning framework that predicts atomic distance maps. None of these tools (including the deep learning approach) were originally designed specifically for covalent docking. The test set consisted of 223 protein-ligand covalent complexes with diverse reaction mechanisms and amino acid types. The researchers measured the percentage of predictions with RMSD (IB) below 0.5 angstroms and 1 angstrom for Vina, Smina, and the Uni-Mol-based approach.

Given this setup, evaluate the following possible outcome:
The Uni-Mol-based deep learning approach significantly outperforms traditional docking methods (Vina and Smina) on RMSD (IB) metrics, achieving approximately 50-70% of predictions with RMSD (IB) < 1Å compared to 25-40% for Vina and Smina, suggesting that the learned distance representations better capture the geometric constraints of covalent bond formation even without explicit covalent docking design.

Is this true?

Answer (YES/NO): NO